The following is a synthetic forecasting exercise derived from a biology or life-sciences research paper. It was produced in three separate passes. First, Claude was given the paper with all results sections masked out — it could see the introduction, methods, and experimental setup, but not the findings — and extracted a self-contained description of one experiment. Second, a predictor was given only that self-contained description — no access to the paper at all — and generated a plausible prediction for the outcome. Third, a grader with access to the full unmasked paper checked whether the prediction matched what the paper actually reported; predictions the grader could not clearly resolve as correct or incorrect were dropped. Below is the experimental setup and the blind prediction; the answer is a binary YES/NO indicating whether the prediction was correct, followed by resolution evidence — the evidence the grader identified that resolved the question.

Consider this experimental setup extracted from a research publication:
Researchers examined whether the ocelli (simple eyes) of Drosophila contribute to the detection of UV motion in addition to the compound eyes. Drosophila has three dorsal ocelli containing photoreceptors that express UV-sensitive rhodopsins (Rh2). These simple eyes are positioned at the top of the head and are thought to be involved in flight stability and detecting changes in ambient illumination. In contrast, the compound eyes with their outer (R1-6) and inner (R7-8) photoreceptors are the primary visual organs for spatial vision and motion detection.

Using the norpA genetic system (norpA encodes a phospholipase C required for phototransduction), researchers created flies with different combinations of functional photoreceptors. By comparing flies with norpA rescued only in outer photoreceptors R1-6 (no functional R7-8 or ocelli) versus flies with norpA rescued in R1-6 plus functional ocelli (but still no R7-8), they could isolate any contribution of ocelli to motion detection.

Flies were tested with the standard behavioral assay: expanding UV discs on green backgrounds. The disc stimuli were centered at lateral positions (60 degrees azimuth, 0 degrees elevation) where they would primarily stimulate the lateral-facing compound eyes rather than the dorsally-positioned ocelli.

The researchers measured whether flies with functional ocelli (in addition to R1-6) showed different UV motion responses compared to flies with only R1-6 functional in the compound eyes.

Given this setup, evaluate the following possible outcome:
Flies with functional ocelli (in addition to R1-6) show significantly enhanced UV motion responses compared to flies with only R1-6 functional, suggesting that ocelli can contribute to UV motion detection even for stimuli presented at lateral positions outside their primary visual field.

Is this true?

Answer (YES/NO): NO